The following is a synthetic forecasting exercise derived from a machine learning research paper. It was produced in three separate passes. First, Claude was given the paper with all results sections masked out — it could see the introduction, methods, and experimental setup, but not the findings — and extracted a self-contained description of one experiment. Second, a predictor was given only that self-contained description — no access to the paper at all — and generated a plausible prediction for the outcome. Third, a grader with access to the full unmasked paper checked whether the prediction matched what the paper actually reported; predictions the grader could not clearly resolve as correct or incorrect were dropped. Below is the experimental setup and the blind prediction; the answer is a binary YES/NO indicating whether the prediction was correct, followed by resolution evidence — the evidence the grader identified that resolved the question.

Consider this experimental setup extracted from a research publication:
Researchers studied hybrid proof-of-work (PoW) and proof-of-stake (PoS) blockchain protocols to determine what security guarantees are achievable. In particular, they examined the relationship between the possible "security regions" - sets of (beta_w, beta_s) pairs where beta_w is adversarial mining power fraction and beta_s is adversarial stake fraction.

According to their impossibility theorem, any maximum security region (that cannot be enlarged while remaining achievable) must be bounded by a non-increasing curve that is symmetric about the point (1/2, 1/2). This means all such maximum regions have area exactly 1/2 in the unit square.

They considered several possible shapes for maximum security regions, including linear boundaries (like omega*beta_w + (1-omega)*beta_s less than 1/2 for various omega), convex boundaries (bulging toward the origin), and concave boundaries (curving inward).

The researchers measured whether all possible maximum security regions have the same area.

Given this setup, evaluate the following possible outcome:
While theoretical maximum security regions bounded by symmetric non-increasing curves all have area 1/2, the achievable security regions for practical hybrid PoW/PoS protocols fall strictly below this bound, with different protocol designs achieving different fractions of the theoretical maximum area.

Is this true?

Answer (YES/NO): NO